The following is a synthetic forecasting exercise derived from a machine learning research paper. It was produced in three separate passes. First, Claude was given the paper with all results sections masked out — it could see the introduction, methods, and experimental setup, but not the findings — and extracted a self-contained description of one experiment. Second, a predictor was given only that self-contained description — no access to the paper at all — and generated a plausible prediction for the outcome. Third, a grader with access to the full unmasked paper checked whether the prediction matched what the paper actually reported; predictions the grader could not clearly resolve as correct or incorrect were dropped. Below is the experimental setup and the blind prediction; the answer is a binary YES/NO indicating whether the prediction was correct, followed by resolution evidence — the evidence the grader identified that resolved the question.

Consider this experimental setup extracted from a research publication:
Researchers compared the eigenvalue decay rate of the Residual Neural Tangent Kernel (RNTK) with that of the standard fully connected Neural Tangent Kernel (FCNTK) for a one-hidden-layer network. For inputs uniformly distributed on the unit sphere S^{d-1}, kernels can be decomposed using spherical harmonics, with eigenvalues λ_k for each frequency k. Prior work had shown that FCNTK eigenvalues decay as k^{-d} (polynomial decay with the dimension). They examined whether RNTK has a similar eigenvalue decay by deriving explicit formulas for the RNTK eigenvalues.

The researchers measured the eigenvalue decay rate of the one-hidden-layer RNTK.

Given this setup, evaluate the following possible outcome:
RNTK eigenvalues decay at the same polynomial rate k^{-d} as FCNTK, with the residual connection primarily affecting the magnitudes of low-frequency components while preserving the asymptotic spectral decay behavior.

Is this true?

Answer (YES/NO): YES